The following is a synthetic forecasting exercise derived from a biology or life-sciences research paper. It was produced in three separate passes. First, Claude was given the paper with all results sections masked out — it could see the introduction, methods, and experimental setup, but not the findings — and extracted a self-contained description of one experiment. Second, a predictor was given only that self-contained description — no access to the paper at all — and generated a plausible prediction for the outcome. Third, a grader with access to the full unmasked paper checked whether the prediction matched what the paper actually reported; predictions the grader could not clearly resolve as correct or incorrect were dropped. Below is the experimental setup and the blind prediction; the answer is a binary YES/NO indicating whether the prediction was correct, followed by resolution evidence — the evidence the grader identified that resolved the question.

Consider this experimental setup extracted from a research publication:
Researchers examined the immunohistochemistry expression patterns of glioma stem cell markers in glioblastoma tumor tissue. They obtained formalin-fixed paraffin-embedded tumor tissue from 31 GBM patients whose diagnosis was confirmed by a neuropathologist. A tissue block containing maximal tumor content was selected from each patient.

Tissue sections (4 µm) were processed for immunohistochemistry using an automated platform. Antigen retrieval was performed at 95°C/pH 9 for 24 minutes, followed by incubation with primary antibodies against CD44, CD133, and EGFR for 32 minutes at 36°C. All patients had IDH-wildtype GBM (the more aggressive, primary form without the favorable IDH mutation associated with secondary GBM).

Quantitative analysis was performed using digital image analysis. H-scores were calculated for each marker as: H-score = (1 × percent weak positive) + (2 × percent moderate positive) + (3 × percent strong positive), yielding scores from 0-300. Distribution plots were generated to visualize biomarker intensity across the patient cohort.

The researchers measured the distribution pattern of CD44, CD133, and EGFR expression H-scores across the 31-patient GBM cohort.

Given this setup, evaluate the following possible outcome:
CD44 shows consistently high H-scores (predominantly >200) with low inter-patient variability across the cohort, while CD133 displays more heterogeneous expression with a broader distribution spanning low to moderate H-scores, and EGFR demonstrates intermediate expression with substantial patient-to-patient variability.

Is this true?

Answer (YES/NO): NO